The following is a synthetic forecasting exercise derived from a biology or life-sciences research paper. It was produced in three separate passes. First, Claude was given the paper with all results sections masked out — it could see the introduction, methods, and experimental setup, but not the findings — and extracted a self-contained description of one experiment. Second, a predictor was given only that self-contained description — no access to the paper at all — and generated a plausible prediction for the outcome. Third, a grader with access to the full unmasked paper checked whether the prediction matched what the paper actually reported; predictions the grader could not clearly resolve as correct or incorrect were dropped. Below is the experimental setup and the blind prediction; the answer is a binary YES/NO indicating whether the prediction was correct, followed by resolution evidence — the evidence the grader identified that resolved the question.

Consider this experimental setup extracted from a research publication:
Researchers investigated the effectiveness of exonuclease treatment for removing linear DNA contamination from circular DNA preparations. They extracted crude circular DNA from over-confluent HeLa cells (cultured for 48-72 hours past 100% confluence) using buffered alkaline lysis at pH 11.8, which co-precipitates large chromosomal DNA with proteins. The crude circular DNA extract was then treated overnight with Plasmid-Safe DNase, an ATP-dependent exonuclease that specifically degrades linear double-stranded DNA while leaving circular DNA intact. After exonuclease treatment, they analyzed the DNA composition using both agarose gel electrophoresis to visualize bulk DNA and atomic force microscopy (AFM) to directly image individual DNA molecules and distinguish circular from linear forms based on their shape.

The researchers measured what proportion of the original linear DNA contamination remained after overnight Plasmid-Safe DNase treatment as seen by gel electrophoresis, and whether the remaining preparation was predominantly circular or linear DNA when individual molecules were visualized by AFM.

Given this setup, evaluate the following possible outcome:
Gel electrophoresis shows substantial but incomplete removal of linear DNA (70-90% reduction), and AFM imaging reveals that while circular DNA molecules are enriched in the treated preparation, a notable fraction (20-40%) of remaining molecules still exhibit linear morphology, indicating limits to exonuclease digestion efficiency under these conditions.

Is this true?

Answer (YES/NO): NO